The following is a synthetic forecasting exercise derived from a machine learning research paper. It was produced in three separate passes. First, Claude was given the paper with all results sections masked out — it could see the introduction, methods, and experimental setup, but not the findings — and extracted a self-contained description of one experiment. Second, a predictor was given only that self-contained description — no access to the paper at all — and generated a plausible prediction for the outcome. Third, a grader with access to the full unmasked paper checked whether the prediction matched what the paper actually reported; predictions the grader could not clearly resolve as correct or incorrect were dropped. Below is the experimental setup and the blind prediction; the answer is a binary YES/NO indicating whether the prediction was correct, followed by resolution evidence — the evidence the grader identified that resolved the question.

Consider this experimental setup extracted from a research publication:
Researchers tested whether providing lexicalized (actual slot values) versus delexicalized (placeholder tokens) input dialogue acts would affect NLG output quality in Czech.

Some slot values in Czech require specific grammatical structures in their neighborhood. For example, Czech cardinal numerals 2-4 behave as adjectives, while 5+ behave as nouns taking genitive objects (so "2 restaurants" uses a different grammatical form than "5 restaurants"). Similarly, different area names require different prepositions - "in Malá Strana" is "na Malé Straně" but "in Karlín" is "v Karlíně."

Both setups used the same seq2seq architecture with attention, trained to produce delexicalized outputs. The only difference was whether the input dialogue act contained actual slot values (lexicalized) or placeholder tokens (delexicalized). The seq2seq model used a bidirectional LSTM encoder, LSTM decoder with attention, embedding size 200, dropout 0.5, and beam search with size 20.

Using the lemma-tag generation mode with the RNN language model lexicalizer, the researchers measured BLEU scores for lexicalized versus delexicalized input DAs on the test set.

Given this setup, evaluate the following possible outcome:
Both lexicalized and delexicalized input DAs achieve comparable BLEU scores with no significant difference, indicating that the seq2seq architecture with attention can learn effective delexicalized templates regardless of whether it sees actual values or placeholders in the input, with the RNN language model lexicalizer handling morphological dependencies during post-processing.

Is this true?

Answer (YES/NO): NO